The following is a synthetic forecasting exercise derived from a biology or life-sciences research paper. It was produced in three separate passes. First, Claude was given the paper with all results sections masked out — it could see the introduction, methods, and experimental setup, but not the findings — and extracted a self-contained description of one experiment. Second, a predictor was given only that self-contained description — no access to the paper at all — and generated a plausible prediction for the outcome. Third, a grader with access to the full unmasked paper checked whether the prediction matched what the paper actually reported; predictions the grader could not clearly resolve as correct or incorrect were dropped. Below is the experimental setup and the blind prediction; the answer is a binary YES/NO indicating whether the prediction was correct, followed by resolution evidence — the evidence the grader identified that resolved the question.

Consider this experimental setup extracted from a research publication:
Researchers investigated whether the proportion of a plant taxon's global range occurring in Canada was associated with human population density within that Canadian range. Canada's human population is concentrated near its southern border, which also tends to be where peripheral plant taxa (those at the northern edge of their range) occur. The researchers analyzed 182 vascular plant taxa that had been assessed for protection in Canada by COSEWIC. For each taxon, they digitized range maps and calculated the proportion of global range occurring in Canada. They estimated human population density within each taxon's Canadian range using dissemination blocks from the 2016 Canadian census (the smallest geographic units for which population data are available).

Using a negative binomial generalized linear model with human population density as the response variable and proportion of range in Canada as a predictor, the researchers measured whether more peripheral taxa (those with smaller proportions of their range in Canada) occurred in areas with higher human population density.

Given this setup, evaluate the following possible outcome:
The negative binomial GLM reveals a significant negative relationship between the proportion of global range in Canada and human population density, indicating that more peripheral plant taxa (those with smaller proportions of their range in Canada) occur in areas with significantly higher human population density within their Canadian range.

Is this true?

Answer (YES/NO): NO